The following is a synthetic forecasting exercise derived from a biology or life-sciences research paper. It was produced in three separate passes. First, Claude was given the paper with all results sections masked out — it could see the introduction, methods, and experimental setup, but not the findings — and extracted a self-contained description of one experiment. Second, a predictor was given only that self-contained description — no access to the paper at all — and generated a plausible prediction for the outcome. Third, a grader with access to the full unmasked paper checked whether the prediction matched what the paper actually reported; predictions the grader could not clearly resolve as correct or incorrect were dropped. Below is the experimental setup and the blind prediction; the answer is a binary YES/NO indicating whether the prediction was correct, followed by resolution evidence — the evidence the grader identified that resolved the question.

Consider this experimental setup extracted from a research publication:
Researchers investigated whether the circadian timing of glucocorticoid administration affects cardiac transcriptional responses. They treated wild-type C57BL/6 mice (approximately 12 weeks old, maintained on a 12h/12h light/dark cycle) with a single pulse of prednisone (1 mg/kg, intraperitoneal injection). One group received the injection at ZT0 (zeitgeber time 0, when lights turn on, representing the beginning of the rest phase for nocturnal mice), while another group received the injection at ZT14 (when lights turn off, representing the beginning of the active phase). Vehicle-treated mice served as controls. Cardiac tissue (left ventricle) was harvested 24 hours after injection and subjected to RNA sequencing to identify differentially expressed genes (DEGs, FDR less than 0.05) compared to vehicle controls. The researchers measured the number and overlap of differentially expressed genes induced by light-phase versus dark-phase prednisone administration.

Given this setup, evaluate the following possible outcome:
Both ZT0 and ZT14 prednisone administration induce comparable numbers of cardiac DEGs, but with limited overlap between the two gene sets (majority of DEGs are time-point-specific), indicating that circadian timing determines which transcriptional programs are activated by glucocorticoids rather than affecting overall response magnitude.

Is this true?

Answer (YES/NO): NO